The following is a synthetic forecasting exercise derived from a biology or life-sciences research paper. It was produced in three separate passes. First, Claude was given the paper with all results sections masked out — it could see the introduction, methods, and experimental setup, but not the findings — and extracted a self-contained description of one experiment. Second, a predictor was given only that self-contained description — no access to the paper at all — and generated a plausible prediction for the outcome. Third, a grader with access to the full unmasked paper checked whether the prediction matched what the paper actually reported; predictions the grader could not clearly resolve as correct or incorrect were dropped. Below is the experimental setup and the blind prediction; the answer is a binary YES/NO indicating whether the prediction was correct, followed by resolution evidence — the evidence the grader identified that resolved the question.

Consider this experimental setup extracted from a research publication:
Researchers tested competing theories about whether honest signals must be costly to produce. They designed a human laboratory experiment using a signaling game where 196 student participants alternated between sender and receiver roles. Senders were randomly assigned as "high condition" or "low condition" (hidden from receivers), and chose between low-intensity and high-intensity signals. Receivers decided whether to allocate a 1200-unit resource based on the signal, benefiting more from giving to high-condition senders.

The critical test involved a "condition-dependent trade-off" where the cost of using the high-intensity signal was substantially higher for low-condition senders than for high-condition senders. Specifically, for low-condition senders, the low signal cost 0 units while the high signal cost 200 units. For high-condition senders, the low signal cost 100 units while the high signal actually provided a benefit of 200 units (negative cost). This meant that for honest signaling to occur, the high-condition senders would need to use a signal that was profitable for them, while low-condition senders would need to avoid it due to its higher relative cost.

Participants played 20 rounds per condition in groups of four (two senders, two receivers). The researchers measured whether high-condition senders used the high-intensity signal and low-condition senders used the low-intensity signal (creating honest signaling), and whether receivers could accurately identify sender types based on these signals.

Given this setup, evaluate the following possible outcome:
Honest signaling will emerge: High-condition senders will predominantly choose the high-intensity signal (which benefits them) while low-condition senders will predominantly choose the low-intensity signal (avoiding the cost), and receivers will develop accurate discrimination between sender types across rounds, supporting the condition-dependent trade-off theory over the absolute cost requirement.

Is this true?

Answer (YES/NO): YES